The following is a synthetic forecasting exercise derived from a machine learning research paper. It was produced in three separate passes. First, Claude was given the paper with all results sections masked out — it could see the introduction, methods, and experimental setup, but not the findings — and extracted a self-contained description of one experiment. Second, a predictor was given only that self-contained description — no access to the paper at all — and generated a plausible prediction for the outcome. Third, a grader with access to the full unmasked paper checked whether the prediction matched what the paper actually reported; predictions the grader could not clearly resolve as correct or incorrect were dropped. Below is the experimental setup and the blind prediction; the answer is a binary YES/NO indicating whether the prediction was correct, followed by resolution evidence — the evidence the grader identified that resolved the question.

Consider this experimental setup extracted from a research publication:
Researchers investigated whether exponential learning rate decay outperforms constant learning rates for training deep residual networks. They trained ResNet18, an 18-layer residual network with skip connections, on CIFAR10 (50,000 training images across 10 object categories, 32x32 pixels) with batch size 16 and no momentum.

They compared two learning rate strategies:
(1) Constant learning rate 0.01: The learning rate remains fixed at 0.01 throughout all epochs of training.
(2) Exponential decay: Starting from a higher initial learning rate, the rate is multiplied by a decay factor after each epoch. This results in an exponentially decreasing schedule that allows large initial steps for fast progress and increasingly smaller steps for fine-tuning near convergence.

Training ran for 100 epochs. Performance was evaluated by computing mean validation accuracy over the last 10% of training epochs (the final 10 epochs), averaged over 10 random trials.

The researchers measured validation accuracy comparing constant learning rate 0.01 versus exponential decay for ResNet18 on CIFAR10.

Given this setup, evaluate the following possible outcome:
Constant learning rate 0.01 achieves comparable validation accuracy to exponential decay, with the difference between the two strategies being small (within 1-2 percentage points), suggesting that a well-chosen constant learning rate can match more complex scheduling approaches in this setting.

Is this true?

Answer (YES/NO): NO